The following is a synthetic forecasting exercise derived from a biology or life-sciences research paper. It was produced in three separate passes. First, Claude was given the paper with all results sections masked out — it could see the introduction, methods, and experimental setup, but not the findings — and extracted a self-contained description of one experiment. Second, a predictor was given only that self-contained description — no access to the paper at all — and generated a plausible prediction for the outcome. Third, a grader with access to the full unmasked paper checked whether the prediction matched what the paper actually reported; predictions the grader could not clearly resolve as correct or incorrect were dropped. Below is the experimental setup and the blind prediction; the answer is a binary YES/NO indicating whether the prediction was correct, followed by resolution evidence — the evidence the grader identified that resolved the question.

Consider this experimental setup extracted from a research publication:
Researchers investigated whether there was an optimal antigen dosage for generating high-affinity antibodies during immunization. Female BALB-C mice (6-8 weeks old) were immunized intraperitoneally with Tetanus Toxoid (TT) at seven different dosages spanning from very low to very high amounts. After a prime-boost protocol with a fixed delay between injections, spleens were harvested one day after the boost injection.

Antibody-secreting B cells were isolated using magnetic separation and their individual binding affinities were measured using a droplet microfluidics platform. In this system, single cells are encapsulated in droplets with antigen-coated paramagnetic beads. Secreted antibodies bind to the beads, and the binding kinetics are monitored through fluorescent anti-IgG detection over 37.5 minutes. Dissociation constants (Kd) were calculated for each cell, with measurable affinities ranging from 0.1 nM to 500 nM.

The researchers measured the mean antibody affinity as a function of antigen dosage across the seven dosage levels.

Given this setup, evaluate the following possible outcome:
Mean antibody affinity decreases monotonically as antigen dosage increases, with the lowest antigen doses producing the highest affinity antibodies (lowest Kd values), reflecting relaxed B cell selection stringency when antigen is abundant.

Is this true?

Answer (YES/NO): NO